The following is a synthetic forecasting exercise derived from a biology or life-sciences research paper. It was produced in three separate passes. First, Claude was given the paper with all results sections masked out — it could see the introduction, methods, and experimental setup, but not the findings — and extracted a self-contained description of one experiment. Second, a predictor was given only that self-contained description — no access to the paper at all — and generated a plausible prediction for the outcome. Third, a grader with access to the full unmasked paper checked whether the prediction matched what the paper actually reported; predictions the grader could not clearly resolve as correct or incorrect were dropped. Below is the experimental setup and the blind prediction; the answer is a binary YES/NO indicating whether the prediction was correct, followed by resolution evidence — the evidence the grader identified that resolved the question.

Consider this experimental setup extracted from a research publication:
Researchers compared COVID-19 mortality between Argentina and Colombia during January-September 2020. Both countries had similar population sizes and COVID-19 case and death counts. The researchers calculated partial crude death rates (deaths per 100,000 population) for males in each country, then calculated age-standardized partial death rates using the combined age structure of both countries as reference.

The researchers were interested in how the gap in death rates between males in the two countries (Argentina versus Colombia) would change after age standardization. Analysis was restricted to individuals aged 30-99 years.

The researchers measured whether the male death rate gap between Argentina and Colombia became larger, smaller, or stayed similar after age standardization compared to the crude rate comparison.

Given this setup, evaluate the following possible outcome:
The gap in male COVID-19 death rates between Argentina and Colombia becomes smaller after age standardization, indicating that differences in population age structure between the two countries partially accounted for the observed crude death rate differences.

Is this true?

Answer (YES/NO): NO